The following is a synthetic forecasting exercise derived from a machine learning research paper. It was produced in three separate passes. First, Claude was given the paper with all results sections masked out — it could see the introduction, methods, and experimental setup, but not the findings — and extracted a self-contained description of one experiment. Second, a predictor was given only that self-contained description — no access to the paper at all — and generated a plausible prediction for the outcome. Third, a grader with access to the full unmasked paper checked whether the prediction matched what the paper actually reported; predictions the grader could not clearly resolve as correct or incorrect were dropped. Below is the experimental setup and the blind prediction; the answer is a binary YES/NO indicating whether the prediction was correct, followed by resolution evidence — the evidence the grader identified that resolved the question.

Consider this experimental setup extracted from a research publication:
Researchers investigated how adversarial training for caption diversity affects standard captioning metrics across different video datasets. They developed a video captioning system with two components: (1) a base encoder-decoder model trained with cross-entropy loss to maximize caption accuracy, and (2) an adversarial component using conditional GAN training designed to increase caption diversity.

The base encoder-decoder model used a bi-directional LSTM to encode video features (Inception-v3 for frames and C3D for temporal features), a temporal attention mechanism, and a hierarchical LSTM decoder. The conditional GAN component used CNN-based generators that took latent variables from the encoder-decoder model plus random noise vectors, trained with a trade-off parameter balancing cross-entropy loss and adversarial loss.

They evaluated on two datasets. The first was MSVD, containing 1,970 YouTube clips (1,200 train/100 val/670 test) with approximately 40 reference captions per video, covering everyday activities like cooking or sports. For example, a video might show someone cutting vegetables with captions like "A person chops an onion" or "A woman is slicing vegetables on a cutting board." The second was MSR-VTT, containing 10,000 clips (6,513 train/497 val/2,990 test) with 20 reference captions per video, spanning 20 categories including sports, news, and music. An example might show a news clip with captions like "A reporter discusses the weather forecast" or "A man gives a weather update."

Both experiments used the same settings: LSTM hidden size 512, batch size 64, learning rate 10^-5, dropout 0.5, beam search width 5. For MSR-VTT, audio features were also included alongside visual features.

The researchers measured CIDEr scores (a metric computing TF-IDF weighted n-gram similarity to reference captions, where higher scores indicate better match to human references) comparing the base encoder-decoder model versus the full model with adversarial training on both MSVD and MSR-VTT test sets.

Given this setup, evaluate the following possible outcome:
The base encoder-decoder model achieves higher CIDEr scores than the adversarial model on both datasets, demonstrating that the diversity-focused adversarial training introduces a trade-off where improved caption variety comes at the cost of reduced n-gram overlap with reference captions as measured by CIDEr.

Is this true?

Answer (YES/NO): NO